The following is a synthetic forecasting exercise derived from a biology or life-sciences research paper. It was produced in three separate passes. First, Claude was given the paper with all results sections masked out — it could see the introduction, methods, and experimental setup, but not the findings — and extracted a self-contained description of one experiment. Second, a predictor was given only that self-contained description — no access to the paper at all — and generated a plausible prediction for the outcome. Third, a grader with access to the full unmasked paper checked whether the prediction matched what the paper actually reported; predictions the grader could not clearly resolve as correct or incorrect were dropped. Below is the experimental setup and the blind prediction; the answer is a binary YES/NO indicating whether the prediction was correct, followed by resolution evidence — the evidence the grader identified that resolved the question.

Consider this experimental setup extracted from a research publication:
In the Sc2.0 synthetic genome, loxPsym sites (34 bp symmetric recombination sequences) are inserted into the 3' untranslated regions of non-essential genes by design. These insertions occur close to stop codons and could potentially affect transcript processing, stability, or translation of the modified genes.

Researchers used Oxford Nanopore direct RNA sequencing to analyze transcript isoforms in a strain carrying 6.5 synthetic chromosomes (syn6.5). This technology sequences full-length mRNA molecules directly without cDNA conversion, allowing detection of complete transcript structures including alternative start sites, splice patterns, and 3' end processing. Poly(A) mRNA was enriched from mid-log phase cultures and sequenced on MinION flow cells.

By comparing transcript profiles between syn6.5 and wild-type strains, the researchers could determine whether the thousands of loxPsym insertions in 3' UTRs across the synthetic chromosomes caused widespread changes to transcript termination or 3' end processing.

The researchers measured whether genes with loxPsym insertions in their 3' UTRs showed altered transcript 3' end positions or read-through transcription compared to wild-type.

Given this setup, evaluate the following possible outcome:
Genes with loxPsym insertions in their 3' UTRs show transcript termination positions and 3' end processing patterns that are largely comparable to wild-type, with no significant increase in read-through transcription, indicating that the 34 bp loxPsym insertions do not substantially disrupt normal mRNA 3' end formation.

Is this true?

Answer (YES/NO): YES